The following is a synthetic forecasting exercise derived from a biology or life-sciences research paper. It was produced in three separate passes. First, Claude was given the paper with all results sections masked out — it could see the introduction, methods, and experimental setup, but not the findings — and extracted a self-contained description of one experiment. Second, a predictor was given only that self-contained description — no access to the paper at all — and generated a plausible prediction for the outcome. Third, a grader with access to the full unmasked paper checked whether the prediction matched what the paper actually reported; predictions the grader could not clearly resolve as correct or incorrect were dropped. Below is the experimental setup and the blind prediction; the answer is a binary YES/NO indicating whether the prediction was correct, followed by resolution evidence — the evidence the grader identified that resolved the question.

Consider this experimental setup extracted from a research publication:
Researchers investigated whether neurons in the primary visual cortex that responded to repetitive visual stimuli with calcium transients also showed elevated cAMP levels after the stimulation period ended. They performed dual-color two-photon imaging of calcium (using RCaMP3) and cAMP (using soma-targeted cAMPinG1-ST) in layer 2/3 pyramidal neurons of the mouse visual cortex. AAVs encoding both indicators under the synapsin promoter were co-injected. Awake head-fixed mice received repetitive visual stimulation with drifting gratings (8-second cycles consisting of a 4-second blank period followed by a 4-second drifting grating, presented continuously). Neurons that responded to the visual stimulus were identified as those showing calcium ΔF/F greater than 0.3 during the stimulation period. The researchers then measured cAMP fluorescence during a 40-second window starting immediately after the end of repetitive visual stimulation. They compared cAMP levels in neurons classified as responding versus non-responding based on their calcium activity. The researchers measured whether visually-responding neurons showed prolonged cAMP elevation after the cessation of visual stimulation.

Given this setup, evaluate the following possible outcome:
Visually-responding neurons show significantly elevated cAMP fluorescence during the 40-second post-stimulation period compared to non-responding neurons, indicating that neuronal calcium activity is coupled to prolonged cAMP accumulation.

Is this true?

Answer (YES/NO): NO